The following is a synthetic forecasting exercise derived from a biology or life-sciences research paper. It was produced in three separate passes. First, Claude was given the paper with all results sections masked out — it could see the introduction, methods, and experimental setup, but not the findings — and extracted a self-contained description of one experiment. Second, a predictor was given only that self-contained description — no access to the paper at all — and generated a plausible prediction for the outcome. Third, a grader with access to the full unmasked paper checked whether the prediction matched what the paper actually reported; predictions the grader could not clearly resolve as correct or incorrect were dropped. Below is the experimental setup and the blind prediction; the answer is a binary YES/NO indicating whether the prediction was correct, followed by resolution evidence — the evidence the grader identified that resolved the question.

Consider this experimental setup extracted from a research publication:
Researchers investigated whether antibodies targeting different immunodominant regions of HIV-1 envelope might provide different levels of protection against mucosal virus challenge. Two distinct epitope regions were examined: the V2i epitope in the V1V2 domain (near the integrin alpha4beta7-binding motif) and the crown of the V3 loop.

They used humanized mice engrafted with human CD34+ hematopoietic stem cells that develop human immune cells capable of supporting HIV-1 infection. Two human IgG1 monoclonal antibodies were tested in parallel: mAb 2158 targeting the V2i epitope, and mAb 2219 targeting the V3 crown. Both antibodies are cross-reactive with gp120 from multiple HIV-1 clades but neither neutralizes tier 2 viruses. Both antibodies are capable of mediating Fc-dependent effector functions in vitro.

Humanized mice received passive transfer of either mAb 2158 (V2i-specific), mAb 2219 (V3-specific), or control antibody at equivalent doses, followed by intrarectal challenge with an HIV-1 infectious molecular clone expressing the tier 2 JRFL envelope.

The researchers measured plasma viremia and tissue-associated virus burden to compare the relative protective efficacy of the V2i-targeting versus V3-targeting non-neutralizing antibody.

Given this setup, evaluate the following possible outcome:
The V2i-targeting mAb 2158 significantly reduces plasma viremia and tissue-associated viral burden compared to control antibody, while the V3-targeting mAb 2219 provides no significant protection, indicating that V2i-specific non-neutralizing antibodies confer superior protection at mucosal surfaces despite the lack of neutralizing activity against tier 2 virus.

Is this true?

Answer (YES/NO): NO